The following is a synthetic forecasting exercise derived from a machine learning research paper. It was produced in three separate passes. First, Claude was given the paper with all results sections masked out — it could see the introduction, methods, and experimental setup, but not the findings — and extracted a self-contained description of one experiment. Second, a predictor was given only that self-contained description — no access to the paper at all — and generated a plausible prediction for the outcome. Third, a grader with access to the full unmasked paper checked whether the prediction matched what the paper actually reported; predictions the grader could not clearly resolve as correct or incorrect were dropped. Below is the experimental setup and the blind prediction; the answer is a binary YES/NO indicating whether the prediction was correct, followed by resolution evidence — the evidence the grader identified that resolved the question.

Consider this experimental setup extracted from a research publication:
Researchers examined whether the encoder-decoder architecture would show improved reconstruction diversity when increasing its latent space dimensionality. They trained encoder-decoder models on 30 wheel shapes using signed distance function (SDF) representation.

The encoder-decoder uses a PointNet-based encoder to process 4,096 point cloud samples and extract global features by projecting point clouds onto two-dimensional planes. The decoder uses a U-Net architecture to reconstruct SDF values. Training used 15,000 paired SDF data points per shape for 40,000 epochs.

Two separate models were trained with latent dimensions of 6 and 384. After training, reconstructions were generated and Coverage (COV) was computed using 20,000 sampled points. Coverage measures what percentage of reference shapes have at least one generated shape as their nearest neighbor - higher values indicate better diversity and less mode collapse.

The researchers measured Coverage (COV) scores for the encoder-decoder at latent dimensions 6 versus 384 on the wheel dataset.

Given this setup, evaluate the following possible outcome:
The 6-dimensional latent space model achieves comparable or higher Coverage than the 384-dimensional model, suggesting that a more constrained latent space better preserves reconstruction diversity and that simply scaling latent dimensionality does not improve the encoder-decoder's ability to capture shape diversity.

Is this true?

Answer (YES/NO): NO